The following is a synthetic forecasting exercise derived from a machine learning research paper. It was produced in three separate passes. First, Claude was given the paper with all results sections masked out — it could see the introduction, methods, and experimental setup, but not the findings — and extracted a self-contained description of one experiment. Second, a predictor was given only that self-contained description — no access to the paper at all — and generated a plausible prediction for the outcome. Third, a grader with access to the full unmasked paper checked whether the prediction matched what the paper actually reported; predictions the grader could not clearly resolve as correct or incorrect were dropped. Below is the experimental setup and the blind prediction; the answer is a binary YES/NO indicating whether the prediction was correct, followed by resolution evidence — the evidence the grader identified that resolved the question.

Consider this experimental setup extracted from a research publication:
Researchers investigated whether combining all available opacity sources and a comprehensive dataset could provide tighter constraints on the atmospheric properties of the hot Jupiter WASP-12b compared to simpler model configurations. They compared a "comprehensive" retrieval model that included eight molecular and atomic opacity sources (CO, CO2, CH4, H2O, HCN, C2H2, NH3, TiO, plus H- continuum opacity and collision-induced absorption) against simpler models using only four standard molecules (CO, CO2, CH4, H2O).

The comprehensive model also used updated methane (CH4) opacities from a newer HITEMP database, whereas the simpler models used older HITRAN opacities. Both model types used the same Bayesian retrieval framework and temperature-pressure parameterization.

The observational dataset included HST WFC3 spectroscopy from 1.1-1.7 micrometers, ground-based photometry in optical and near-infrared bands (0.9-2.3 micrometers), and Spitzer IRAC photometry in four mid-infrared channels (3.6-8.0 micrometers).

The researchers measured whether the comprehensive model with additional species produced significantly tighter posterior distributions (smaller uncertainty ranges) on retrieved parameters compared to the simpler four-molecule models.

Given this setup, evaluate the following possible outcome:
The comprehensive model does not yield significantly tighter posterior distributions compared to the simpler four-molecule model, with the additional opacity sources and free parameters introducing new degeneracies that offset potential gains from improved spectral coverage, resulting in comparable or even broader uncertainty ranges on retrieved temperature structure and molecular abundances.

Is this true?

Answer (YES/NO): YES